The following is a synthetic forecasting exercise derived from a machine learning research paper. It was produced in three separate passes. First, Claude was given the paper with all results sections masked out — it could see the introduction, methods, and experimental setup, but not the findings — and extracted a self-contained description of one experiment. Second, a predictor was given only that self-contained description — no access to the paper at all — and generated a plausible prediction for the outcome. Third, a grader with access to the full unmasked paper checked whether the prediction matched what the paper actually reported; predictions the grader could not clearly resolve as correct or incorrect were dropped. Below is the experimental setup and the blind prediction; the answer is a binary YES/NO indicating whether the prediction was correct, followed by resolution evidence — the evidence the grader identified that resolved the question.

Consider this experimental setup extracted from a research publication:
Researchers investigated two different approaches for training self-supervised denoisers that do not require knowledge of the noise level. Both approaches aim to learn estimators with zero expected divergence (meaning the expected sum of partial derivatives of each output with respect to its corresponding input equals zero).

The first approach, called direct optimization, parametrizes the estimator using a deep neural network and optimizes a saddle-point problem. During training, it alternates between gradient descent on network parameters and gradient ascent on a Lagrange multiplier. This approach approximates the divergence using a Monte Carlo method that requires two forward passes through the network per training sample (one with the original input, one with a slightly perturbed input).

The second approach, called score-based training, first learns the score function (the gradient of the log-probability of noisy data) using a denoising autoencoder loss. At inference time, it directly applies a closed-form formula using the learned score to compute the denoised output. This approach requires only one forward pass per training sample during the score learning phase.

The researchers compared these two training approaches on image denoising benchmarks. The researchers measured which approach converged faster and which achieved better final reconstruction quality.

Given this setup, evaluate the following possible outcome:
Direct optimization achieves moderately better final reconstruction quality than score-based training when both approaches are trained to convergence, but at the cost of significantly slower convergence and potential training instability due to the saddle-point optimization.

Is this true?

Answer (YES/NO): NO